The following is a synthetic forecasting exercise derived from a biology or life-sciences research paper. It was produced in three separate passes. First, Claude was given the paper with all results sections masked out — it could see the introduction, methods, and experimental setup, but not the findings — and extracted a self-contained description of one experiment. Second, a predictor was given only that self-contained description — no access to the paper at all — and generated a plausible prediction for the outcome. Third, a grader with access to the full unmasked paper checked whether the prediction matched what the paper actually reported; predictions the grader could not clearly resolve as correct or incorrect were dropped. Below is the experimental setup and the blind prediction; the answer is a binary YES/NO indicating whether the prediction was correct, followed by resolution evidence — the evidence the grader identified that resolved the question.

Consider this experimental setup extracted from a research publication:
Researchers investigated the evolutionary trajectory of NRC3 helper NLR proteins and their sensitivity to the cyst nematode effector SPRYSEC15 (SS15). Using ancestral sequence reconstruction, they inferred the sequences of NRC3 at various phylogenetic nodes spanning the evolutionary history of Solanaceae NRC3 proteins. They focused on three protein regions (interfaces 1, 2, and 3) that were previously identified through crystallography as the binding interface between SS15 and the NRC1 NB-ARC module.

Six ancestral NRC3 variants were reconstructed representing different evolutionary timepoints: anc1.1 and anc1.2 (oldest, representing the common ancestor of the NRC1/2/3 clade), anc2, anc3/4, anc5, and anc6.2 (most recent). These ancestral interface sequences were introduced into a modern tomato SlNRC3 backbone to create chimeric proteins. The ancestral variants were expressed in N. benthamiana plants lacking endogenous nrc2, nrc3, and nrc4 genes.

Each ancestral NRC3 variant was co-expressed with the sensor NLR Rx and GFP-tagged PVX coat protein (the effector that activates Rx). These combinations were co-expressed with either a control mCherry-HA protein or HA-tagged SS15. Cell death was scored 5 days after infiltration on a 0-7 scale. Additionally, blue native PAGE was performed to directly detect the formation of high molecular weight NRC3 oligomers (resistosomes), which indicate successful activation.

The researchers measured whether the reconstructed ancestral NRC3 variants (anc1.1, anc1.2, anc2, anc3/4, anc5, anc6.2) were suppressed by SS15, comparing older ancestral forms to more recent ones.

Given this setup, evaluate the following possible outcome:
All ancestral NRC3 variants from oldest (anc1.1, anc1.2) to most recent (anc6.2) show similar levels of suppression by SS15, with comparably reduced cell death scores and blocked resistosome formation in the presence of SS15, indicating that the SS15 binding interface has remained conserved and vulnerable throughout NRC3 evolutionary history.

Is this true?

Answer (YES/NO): NO